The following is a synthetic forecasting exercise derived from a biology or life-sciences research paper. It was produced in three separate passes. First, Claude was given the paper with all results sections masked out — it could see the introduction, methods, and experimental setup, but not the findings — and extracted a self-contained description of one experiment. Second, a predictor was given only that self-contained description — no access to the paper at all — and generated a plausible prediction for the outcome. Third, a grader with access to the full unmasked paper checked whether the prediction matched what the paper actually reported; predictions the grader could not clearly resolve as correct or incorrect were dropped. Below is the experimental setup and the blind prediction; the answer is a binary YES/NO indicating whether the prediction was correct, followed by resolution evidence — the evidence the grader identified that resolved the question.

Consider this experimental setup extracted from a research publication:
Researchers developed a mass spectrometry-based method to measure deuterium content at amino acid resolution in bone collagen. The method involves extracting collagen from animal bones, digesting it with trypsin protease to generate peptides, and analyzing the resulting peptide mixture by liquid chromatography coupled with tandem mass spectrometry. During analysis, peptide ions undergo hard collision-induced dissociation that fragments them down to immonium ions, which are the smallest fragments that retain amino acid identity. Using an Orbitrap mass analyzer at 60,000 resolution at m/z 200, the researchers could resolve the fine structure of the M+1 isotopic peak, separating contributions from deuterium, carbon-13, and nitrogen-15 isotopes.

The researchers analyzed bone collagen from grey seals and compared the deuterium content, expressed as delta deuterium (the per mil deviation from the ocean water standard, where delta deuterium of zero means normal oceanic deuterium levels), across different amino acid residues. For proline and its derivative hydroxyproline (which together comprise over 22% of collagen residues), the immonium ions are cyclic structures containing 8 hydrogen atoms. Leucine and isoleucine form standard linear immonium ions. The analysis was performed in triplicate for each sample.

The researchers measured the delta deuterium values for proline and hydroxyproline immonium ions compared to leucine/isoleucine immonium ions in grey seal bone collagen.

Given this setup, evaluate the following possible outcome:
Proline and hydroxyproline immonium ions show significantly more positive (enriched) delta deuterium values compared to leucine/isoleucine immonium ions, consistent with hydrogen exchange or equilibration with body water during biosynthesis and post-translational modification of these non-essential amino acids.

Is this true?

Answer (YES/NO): YES